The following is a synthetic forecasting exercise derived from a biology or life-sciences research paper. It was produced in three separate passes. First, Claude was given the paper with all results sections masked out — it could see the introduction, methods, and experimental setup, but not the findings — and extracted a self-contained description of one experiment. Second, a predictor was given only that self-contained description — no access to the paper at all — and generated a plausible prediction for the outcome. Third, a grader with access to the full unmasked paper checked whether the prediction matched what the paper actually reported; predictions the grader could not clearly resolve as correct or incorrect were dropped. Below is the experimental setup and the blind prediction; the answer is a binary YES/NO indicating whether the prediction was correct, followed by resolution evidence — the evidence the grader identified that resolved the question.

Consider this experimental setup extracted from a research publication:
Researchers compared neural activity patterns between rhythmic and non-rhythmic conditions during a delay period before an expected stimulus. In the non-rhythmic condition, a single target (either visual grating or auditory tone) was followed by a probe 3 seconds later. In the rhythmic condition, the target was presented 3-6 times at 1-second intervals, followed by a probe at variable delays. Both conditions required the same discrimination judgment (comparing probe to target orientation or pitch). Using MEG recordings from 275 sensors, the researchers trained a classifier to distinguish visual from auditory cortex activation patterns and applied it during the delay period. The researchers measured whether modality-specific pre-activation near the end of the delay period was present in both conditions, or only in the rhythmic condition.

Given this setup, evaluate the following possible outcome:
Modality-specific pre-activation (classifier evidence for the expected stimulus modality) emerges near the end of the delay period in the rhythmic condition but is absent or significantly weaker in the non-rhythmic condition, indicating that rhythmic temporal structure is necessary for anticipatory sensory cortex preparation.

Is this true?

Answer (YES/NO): NO